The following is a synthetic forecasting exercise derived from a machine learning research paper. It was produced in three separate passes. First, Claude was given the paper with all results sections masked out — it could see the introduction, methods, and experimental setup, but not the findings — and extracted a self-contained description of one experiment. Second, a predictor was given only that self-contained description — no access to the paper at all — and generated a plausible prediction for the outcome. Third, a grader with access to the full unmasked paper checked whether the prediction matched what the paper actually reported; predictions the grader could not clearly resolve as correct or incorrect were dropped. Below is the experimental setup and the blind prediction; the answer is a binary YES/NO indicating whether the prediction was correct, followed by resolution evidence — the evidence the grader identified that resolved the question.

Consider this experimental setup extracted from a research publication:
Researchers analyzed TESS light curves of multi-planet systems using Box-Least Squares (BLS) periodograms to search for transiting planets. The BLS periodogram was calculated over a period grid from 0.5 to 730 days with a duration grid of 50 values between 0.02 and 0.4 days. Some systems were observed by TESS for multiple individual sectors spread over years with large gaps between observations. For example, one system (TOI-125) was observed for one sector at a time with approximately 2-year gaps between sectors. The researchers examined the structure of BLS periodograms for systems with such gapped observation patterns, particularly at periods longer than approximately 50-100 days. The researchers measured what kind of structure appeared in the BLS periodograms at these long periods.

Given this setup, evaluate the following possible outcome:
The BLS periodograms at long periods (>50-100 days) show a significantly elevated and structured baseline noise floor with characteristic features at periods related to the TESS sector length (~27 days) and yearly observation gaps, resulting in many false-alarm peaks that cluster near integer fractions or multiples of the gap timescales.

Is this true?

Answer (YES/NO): NO